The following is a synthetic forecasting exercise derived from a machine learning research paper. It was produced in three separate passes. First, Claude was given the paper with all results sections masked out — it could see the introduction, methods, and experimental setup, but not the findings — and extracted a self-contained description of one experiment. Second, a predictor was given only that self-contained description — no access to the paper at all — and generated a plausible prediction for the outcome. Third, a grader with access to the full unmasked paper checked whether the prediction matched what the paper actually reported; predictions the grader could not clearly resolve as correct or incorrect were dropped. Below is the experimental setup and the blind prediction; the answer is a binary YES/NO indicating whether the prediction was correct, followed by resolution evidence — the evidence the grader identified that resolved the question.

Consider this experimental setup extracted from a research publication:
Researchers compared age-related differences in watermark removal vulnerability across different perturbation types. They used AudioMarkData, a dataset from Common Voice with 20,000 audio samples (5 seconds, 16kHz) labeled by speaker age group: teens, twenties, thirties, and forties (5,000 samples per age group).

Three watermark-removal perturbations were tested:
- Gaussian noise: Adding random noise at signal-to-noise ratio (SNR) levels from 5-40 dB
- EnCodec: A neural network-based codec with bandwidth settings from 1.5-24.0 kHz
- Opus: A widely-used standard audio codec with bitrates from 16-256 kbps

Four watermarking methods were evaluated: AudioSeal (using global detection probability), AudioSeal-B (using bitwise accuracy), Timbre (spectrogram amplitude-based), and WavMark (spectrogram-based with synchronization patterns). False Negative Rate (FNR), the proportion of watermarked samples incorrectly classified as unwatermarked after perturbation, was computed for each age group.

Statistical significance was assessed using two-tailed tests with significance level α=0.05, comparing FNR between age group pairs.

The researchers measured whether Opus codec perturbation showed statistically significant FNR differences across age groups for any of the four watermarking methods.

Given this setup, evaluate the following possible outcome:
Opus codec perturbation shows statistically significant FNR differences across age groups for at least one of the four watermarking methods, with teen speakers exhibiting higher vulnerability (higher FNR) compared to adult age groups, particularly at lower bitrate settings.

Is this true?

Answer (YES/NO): NO